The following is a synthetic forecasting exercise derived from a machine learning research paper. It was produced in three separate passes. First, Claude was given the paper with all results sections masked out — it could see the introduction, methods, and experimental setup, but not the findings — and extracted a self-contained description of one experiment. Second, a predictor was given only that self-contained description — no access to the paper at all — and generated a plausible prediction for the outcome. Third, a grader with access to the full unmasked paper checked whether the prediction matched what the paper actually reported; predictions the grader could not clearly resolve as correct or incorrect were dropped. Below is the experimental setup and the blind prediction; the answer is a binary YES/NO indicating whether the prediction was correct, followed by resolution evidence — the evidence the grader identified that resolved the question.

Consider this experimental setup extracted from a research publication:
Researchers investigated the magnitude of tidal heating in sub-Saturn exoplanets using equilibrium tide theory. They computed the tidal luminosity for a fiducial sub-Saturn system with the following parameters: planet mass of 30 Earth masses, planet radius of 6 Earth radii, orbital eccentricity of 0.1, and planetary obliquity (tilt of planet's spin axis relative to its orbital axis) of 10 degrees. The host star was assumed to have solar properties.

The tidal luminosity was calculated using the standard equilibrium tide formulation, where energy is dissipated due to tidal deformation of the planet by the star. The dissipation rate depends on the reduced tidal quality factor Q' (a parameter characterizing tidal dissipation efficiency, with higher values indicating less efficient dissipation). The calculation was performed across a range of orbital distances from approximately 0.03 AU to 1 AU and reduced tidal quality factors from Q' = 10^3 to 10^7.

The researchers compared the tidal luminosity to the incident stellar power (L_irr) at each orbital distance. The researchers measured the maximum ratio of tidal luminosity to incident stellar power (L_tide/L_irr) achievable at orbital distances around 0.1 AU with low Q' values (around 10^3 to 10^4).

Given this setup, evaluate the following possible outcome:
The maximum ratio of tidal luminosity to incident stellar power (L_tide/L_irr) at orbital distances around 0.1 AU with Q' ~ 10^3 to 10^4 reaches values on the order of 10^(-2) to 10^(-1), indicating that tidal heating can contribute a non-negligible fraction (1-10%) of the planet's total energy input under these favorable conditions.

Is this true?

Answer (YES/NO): NO